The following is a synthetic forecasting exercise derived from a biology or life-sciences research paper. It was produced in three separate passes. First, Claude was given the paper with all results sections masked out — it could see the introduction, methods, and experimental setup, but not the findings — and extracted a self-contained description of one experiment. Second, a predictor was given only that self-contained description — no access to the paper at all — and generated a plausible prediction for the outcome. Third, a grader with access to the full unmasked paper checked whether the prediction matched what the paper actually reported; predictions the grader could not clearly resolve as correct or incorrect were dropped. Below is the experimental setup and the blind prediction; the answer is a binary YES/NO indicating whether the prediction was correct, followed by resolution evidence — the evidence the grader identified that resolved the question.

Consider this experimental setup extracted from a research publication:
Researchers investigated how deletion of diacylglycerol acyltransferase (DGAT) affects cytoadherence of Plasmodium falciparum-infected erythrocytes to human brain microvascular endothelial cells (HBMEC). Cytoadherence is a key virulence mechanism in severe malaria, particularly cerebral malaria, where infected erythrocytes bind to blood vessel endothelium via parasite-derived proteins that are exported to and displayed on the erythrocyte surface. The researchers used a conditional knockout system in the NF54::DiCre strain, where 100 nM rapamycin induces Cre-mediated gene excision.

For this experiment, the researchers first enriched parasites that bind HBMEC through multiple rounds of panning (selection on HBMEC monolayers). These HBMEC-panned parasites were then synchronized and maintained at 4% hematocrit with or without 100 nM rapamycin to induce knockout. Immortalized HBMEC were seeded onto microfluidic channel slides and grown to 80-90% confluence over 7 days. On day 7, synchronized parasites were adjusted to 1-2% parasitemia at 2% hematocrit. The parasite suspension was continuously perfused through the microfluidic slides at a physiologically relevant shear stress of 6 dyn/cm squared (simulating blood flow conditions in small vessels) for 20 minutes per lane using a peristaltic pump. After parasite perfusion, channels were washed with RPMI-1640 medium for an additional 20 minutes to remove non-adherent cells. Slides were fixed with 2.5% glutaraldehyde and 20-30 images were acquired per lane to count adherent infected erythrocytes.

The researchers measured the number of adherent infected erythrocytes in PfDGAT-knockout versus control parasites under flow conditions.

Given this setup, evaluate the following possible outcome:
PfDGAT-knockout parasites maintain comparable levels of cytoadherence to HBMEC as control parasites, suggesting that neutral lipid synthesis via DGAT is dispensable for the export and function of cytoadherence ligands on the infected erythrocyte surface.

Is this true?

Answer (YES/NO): NO